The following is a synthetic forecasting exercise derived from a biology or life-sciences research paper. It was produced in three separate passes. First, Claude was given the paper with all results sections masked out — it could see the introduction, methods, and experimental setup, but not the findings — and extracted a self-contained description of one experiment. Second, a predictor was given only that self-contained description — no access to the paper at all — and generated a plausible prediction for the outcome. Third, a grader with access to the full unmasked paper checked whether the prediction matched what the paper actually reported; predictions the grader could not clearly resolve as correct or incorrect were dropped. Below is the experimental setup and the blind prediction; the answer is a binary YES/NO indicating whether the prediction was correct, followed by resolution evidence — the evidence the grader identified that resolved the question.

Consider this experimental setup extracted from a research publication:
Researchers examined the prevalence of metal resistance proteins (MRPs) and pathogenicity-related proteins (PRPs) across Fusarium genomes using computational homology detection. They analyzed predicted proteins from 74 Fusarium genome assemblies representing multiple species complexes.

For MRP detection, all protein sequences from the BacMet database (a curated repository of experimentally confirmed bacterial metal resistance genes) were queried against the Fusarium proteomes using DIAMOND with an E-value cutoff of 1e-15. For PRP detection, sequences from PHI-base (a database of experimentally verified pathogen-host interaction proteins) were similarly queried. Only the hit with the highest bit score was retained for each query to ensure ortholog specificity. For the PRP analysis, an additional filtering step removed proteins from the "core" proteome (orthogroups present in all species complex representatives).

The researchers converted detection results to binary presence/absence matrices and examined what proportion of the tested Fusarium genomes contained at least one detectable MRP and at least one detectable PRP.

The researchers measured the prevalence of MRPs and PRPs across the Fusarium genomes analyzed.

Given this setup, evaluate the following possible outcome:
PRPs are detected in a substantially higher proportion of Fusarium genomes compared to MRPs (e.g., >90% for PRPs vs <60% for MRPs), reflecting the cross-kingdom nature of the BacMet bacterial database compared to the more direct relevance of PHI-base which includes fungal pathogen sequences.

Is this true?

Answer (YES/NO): NO